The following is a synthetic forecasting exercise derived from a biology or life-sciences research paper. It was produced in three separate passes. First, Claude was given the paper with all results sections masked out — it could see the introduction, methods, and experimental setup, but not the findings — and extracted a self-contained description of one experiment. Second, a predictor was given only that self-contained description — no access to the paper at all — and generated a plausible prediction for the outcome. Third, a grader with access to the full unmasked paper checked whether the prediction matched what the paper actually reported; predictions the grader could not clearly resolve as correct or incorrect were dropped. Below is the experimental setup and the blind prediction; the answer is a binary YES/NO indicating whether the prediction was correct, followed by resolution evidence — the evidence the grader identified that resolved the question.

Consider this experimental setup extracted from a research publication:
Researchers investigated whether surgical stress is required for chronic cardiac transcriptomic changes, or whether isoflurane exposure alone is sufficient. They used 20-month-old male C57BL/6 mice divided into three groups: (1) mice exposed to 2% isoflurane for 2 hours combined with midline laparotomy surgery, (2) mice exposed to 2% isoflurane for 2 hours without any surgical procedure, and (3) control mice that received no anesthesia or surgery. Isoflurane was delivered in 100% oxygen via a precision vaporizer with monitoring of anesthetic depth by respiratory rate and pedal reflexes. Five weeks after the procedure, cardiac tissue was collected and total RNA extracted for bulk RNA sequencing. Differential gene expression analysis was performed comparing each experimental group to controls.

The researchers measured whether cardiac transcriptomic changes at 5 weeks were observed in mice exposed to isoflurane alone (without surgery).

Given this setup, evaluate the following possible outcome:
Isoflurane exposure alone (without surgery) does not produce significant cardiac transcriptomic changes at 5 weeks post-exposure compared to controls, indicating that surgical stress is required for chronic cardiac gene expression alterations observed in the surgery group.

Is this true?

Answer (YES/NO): NO